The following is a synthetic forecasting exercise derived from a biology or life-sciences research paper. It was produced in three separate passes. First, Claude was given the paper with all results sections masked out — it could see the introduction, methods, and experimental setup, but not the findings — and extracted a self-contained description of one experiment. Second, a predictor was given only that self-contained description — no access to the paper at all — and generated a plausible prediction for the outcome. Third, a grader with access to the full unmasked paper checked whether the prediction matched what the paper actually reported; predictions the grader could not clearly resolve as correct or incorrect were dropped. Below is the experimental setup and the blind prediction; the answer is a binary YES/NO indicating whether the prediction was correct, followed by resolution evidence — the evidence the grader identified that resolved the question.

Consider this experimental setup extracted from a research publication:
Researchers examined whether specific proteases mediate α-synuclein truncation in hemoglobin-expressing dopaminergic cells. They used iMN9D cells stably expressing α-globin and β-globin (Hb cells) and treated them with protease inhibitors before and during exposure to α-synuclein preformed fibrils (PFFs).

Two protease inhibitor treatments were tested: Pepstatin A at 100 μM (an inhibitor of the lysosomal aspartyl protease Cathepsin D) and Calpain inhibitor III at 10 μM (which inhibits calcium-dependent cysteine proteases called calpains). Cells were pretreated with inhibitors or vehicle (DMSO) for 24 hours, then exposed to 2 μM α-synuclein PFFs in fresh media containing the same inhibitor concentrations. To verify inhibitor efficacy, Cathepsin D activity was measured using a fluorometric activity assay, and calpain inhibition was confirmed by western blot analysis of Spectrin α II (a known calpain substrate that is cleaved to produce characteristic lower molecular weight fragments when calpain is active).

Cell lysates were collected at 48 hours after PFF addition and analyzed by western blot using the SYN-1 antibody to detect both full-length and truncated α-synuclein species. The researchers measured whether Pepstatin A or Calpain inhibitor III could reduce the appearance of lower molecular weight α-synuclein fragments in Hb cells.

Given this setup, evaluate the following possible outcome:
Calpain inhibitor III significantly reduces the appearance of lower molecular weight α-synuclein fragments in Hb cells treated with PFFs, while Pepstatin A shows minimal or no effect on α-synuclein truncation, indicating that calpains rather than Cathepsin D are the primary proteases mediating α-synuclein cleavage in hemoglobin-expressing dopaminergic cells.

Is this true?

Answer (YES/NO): NO